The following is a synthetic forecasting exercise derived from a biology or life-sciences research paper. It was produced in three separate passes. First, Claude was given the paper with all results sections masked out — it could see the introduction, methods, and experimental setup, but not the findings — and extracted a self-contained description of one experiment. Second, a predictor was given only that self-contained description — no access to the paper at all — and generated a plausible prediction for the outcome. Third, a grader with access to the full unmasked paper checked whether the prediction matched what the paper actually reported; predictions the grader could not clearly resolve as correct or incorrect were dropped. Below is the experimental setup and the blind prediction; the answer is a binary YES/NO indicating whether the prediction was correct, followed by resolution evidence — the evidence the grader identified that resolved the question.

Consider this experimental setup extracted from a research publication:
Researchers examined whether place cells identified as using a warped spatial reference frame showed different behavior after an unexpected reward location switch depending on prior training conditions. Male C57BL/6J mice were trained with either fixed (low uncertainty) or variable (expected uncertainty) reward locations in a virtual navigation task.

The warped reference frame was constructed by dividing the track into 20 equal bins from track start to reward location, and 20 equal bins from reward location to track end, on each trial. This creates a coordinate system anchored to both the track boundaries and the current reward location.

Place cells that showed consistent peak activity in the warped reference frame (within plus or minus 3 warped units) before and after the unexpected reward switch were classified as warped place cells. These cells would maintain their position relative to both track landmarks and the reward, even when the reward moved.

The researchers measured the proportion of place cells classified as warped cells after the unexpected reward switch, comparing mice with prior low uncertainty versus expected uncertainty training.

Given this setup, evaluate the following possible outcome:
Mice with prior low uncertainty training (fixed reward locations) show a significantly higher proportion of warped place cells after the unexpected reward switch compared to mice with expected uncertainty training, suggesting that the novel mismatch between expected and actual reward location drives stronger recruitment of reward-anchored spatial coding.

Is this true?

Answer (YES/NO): NO